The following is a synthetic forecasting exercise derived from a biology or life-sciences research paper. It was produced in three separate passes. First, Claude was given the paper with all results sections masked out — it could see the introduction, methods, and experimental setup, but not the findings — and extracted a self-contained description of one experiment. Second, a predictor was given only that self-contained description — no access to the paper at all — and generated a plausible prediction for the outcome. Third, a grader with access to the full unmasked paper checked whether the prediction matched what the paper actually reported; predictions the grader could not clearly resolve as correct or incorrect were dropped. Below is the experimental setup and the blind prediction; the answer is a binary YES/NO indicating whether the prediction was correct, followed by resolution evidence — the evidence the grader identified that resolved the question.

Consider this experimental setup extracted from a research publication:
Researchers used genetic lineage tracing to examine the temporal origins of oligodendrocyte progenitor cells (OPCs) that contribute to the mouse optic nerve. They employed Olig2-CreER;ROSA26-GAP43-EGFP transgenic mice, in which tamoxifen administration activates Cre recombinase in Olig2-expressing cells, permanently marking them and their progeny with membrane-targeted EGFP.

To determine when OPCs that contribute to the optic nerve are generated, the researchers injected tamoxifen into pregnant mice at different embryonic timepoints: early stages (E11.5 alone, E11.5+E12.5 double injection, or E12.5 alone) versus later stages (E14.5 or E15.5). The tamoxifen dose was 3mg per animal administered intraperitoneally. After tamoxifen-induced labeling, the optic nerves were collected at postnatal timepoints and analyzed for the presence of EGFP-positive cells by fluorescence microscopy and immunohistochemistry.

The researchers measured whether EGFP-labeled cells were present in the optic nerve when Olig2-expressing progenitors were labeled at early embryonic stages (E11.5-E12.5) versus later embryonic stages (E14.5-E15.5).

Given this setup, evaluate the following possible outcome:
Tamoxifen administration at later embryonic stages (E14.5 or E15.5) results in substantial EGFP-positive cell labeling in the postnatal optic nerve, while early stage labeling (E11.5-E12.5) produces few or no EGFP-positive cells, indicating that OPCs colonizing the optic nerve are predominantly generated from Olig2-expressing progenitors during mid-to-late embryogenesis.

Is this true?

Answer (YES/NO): NO